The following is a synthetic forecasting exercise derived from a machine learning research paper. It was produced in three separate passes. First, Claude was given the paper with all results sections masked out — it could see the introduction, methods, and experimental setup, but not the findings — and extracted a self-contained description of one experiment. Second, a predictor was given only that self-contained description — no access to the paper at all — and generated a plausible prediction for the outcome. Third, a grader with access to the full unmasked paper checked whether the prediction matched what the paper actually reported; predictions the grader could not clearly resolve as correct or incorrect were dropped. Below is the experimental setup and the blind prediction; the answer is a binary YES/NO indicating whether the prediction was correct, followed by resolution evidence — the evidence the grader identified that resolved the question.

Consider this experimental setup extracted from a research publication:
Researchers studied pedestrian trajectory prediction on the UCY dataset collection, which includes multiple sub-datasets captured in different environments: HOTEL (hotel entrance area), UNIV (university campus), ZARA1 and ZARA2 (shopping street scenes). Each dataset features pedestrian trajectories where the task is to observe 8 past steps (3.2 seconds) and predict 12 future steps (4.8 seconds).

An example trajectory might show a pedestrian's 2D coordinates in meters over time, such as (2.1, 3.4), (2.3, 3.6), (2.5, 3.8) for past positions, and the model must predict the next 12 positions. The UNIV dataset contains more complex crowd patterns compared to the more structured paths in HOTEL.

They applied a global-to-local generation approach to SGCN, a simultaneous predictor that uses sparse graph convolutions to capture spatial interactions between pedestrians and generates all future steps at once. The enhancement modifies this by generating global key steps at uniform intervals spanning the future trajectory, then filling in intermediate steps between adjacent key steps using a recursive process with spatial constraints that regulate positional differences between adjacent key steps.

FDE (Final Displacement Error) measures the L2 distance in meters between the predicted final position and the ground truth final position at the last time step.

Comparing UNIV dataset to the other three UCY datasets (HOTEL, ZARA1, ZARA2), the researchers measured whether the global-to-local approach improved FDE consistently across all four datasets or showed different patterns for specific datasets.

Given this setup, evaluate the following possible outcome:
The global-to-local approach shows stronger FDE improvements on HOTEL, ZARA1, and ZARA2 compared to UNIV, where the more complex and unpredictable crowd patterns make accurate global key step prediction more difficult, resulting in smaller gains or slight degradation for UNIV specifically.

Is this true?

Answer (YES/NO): NO